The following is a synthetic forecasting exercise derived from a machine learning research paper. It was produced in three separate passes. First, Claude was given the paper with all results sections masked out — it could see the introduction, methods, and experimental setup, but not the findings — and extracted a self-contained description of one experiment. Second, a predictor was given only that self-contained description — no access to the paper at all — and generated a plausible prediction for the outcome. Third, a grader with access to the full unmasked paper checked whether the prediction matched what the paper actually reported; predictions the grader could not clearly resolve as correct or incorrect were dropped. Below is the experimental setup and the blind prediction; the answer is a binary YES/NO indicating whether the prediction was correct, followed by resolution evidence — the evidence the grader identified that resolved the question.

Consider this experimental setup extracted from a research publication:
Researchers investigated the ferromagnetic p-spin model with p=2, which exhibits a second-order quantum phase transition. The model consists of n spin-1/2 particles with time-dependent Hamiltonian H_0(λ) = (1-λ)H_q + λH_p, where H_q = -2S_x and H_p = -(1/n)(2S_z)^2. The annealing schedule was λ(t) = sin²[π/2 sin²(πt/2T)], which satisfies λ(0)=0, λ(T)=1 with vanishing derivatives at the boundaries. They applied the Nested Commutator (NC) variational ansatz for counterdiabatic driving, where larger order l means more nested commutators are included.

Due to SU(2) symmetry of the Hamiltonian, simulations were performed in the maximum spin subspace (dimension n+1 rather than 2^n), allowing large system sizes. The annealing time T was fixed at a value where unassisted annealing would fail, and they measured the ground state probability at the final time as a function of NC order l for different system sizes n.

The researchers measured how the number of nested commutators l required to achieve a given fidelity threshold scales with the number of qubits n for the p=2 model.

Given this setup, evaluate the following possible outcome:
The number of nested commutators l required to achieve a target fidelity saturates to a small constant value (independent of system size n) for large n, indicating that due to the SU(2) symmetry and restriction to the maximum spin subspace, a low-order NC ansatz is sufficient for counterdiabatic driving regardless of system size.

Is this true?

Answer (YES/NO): NO